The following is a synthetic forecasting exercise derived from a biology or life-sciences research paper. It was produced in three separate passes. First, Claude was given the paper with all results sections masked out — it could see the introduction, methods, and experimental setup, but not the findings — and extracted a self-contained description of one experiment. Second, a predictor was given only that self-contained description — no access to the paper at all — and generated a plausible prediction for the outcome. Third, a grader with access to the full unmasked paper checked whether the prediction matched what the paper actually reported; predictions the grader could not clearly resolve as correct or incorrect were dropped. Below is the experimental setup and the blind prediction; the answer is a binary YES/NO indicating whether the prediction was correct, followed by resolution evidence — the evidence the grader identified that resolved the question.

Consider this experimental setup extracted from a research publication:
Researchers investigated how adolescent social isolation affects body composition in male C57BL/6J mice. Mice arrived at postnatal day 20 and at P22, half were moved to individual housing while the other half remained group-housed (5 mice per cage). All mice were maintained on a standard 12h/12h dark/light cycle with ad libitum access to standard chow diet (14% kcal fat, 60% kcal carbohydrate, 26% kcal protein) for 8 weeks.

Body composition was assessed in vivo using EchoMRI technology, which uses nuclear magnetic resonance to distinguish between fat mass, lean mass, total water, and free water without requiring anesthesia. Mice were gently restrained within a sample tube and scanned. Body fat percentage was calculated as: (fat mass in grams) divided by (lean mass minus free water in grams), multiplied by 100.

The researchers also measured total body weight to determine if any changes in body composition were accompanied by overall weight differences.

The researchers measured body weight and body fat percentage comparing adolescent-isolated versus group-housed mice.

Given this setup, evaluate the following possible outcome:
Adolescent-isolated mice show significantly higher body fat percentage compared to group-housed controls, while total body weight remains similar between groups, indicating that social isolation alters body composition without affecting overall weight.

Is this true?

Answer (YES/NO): NO